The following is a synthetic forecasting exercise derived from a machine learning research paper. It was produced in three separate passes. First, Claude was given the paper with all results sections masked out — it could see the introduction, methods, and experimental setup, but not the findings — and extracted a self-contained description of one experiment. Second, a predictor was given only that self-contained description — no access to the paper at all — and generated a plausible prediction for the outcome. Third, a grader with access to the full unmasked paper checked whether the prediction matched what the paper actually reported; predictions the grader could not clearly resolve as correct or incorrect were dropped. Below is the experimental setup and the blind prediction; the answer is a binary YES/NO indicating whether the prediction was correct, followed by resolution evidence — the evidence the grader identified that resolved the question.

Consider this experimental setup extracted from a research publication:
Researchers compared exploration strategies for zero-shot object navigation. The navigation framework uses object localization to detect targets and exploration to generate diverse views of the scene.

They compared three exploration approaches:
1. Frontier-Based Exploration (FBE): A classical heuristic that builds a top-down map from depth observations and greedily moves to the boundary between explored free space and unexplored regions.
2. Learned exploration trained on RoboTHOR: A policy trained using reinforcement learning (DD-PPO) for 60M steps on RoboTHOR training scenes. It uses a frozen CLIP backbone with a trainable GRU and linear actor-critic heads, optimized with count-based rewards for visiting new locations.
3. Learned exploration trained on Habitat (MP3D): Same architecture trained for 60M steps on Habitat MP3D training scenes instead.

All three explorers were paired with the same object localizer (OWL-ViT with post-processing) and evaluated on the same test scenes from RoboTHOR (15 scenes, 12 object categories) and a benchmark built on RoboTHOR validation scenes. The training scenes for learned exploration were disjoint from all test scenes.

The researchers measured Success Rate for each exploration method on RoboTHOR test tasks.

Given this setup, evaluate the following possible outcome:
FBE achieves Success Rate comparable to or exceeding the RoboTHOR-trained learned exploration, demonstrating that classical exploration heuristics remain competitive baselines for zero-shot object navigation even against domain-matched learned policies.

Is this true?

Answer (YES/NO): YES